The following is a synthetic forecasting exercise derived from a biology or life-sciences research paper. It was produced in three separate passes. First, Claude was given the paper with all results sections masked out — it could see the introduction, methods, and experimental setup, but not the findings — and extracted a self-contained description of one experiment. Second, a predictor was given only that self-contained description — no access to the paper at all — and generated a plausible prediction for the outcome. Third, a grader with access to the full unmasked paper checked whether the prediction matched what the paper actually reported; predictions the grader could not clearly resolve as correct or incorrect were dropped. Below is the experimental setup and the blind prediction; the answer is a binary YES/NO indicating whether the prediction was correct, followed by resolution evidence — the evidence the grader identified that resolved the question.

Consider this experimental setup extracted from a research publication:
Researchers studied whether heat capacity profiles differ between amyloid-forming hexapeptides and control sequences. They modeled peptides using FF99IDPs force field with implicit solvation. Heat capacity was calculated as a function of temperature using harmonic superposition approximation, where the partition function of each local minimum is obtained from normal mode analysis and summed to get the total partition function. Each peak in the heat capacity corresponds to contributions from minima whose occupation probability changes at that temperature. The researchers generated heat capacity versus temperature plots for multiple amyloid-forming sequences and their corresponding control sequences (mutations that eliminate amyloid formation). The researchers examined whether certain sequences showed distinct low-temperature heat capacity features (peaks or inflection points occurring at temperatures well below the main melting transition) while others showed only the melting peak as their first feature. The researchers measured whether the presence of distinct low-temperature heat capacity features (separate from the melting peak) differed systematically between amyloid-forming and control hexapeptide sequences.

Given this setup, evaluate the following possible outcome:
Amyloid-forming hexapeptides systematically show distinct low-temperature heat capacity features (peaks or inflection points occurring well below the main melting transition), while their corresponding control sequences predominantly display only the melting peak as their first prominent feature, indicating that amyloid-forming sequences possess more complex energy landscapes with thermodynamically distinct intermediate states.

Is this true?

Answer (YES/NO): NO